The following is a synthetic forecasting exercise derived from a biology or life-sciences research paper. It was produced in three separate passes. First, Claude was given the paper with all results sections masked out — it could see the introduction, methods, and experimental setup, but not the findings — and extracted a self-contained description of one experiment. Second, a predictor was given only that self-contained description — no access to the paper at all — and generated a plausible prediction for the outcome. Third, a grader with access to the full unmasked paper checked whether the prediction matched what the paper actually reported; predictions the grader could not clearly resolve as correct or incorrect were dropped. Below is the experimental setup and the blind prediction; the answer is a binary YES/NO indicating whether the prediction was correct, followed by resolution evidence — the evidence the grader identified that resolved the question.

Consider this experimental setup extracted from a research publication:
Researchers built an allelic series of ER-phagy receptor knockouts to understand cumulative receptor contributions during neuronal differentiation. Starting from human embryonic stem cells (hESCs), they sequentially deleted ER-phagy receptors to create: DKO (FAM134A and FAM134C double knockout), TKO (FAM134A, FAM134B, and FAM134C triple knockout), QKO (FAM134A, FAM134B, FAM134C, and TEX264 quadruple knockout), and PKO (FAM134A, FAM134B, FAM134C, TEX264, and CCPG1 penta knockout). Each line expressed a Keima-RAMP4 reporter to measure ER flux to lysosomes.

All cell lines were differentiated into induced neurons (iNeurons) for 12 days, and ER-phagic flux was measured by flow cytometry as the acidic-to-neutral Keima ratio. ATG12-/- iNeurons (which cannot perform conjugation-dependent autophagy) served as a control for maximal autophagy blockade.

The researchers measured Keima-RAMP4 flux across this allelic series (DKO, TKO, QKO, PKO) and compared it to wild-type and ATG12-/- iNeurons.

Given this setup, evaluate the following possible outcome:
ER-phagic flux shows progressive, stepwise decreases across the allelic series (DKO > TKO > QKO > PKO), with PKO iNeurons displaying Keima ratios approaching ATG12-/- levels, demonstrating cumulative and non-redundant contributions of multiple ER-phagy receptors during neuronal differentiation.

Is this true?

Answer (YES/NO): NO